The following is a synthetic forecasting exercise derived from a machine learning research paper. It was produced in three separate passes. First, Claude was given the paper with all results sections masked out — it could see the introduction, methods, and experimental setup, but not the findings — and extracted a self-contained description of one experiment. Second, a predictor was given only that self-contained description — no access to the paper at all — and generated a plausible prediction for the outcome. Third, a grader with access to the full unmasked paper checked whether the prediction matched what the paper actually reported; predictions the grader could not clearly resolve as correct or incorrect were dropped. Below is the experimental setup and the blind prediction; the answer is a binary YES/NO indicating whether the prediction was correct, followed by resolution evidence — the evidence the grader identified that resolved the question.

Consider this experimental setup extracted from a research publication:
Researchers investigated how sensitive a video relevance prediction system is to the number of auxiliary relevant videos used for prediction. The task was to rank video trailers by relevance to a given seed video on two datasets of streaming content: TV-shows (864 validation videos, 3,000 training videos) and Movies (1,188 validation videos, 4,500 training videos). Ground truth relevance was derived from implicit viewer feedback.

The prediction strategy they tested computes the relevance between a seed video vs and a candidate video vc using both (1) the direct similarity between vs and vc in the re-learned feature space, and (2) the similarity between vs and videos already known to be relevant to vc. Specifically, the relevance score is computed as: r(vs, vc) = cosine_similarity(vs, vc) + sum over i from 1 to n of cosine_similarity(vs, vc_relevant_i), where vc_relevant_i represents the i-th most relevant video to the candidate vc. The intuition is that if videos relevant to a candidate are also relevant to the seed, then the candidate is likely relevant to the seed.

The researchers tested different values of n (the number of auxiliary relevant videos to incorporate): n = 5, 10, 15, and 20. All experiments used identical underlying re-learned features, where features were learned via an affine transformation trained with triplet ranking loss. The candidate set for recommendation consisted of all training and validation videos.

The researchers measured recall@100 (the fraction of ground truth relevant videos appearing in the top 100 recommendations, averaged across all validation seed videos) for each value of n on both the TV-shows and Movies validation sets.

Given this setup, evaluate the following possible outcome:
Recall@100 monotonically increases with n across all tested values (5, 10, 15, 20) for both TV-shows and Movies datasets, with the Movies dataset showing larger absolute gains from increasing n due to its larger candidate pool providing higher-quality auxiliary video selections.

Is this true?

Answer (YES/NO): NO